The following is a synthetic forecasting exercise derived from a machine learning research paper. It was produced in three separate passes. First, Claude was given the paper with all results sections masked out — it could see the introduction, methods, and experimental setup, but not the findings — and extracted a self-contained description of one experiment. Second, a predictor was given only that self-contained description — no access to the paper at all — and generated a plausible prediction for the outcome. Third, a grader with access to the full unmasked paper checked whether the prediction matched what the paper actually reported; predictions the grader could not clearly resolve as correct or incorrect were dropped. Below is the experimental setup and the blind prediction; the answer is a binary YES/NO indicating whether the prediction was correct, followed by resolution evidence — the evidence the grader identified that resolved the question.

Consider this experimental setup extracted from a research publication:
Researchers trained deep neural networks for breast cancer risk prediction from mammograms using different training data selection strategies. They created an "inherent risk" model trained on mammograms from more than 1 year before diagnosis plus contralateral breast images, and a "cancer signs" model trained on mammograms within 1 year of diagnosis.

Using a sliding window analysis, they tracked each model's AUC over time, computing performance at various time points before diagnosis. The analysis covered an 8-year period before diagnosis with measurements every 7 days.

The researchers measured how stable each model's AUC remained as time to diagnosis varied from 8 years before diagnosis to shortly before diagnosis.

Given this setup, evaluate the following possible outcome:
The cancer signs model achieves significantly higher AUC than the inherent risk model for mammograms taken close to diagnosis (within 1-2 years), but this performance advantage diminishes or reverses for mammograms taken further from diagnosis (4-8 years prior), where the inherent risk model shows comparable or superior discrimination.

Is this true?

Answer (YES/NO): NO